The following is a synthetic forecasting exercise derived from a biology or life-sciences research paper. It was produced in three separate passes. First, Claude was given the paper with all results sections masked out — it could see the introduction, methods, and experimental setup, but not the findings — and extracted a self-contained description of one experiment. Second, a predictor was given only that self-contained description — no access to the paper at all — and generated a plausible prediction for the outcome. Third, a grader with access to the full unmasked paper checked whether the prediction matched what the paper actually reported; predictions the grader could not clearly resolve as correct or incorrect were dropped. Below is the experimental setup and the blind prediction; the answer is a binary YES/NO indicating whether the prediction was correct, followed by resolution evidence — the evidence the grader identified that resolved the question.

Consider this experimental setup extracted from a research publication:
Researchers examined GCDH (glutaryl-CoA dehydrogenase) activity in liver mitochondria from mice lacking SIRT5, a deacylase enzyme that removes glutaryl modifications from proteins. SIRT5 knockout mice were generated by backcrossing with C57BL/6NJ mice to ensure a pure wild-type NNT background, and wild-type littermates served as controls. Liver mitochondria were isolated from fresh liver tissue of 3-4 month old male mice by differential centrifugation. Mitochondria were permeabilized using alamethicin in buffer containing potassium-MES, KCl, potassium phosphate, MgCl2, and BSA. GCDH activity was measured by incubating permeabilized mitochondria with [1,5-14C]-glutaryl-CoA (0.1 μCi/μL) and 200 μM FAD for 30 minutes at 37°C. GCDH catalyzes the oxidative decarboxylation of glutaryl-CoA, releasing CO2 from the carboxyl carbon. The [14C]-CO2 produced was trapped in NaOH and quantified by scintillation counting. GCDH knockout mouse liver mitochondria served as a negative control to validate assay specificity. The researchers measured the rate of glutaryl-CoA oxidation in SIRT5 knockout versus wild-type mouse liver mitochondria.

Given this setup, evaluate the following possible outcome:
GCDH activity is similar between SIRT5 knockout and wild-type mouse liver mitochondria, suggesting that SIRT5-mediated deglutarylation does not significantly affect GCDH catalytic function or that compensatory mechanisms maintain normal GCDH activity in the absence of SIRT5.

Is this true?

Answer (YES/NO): NO